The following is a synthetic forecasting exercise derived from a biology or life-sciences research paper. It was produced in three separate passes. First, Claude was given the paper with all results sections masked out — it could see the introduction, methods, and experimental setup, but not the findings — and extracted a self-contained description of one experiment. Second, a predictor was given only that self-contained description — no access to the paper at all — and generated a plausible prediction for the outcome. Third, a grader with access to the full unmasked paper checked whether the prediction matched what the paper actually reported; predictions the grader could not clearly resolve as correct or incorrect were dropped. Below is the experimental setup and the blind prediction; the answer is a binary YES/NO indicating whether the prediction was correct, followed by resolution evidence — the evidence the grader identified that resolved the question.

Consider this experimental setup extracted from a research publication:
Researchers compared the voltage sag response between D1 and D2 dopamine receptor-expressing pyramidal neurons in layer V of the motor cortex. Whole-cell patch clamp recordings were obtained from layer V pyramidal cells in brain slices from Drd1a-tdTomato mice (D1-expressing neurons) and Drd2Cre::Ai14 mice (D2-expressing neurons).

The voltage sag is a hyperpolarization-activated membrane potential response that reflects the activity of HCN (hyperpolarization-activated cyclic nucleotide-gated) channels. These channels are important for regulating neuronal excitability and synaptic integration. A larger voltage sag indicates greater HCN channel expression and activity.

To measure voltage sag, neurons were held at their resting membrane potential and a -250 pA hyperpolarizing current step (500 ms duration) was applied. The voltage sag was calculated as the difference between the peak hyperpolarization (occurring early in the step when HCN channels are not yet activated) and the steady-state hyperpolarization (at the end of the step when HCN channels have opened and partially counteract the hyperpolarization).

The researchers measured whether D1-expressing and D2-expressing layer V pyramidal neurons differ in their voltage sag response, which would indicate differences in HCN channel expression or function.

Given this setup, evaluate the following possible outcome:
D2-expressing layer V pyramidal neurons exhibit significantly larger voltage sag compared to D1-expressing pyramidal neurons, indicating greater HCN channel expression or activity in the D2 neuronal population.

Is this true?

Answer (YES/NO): YES